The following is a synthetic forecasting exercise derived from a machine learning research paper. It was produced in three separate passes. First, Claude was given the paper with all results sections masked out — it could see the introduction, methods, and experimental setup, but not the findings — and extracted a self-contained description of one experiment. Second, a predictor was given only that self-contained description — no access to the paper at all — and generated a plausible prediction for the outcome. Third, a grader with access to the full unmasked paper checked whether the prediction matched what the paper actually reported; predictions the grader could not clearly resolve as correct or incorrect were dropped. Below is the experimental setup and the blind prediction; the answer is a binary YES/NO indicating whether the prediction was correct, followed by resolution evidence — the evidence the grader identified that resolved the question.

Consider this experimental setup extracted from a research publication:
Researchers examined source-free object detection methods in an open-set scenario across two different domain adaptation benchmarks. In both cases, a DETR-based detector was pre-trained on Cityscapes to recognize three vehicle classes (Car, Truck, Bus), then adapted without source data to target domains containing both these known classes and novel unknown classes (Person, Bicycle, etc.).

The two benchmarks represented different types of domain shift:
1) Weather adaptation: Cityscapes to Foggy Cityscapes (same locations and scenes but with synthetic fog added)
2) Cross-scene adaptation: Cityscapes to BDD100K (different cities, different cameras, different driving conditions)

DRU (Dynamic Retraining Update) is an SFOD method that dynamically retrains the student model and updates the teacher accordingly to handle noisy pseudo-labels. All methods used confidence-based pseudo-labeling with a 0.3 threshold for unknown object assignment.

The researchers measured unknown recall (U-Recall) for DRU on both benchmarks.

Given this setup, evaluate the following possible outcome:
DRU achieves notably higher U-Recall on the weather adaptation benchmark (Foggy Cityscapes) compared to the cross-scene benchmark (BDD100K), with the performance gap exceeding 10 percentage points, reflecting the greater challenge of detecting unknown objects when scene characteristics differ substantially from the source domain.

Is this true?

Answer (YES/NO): NO